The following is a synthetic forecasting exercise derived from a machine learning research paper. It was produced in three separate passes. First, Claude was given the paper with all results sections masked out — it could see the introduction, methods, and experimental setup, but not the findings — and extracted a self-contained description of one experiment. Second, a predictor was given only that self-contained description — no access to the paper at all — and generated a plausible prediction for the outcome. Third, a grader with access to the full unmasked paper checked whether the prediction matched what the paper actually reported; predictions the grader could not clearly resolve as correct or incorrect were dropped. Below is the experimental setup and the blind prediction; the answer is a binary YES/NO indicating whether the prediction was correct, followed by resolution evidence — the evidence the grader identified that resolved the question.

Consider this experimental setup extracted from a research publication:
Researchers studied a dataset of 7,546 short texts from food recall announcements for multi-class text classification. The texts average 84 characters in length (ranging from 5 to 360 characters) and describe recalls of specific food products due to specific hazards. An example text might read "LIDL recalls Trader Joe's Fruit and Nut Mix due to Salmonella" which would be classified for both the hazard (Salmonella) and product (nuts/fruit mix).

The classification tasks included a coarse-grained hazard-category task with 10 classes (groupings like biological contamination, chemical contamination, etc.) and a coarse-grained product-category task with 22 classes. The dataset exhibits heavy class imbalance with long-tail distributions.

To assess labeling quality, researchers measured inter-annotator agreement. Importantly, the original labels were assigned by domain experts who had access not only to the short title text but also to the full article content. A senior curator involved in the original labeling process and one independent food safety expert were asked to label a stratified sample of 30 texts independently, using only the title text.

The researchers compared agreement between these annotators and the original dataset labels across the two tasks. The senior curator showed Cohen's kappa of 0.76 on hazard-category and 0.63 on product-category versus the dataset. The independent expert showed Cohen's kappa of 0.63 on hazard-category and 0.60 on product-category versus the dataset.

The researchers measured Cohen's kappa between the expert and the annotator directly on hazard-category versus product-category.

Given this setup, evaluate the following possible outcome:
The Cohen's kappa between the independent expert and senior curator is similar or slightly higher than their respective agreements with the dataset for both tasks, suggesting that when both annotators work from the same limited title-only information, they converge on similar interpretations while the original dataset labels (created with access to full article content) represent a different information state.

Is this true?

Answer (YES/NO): NO